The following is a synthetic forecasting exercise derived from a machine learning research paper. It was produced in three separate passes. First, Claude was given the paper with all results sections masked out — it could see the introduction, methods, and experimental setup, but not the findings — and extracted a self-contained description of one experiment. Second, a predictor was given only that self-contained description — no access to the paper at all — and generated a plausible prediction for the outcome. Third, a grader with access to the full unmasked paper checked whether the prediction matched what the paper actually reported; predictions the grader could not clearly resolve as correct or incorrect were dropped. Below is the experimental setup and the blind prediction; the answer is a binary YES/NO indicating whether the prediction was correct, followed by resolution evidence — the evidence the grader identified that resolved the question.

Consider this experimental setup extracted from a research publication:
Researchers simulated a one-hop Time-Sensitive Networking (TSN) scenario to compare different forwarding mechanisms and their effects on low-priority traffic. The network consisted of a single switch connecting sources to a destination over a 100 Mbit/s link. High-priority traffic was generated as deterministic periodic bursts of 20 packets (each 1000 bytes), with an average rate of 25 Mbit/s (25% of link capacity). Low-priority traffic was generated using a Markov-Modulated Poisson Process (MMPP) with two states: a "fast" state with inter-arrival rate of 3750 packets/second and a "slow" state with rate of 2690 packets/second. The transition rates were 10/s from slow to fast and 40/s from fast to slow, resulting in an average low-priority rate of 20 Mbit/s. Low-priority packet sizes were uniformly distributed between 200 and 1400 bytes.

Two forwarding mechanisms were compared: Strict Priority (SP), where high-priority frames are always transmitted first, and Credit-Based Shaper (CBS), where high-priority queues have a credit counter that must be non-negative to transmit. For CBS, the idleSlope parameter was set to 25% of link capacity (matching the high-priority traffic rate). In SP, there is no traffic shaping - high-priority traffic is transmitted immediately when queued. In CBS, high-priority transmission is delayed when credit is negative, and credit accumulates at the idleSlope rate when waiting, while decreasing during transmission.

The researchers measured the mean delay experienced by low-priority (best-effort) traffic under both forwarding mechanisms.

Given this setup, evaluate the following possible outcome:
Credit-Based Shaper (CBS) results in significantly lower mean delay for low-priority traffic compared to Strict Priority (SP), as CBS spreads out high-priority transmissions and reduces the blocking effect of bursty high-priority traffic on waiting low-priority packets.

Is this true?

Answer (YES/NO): YES